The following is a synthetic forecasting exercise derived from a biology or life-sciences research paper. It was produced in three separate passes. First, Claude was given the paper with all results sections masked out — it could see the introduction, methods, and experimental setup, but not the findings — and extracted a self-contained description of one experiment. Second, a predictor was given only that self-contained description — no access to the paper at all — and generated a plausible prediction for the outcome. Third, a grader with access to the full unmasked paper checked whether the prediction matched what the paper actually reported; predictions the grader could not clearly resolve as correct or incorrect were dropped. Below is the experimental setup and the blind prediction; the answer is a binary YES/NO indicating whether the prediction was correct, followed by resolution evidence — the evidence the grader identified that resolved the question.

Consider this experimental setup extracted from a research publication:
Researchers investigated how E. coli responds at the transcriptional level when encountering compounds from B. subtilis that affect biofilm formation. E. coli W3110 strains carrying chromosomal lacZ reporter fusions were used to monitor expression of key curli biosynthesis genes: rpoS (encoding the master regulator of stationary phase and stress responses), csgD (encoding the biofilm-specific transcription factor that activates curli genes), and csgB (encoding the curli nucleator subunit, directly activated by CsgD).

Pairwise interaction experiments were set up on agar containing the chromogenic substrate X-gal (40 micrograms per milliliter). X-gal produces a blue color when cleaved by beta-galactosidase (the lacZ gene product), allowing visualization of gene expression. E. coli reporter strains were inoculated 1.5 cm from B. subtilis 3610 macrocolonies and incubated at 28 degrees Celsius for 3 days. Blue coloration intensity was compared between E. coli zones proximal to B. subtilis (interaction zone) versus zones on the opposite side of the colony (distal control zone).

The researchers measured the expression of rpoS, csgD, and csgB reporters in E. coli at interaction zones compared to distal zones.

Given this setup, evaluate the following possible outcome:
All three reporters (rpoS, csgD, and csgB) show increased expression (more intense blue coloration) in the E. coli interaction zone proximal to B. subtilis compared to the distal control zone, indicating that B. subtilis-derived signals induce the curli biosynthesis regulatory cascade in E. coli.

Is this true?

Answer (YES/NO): YES